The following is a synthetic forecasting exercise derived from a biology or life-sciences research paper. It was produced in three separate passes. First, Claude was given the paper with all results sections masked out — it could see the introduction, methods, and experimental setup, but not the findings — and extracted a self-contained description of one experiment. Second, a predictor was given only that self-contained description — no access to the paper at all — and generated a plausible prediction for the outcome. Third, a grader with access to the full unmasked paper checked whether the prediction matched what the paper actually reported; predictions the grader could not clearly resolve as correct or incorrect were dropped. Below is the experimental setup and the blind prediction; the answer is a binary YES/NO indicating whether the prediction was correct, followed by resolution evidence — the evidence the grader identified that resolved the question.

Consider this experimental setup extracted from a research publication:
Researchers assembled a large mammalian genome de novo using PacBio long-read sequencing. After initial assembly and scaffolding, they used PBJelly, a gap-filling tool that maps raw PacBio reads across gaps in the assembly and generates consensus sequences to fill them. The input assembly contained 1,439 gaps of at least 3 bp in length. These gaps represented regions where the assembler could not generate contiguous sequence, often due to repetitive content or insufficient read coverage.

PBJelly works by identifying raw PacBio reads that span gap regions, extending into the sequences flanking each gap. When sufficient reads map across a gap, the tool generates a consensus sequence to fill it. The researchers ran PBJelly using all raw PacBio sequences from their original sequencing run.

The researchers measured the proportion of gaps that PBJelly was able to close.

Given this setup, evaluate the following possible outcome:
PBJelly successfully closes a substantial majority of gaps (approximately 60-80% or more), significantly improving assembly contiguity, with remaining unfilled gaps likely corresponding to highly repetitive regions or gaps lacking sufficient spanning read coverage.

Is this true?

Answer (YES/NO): NO